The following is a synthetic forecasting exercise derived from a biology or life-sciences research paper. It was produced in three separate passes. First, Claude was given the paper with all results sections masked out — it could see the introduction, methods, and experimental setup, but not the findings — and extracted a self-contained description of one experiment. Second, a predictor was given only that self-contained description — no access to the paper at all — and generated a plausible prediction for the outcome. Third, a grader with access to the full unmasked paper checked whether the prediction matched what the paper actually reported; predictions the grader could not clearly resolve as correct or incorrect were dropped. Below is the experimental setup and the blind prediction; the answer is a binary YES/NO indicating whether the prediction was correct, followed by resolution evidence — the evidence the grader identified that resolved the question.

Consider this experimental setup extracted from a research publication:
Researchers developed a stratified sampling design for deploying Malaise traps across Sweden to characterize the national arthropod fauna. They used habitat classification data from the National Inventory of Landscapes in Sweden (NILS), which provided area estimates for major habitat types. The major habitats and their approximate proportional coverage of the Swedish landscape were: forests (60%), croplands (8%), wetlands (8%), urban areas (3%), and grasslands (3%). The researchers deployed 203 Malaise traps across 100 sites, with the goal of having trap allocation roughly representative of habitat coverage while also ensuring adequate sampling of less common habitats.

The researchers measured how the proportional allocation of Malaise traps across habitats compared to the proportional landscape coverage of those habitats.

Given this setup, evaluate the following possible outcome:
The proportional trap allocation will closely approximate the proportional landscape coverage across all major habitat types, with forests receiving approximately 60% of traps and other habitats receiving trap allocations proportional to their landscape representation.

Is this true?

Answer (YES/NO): NO